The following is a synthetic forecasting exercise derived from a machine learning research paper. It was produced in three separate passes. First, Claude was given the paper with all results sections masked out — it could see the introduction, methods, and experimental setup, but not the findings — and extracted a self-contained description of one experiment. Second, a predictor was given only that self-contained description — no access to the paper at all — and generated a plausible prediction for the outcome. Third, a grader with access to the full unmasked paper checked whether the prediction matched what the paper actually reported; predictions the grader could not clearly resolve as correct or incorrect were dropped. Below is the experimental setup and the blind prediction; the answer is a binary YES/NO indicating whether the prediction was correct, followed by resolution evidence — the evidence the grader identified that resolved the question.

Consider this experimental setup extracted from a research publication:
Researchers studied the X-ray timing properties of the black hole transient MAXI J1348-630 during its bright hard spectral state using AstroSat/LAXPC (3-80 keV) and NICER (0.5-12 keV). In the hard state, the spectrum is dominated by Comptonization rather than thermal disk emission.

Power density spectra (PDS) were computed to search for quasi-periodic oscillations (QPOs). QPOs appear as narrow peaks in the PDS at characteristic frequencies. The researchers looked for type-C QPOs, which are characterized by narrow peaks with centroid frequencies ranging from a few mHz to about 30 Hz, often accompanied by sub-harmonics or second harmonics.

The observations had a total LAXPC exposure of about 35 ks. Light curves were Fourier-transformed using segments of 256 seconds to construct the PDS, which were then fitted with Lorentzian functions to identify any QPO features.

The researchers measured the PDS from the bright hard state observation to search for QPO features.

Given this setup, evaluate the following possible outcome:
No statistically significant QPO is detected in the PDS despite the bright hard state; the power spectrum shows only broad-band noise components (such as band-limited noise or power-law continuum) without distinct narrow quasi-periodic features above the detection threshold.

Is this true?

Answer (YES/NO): NO